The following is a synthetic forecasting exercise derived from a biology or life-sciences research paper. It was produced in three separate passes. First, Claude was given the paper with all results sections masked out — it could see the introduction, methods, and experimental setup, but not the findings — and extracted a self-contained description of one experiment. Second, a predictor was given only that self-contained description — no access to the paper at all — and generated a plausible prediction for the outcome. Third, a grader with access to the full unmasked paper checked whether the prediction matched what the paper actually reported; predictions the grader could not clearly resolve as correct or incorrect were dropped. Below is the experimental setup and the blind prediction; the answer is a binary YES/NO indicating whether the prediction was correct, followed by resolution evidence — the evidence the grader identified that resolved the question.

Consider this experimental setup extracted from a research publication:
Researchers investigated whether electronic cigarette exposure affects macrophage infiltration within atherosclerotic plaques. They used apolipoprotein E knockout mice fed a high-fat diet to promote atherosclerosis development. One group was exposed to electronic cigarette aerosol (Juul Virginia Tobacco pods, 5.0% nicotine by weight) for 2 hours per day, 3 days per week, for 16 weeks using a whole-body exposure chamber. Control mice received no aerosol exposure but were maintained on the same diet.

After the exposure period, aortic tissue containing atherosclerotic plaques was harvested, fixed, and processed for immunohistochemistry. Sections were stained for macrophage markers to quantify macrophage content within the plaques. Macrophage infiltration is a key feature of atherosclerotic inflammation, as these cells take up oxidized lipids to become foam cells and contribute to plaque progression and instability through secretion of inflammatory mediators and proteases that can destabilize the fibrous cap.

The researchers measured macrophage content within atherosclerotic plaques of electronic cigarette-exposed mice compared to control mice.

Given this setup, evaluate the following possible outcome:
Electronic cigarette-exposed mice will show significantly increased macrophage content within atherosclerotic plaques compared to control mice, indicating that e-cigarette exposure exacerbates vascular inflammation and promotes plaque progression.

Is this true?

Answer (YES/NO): YES